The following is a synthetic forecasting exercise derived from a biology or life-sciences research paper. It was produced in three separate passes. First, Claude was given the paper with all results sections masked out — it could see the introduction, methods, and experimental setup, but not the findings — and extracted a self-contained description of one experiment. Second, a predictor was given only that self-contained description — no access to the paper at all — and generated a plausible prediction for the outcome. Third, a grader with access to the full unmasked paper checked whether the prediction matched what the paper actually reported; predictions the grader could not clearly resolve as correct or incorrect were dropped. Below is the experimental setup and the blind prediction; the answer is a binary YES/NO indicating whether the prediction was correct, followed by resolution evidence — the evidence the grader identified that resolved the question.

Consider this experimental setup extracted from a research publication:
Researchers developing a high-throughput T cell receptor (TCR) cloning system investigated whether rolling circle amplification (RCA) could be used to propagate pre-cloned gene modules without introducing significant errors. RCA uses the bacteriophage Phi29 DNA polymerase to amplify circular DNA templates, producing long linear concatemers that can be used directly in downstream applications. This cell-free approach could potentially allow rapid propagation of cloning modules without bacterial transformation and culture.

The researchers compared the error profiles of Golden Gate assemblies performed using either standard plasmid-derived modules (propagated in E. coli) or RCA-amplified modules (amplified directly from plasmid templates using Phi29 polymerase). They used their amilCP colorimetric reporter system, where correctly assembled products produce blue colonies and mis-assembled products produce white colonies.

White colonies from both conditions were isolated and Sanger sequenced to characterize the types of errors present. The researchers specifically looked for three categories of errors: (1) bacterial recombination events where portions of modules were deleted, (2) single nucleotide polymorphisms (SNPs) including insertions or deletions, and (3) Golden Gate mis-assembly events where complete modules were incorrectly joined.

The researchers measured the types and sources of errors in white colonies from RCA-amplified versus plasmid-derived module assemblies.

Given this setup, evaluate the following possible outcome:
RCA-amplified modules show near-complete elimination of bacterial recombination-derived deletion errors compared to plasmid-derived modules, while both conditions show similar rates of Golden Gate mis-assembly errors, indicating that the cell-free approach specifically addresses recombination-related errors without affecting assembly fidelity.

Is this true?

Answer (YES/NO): NO